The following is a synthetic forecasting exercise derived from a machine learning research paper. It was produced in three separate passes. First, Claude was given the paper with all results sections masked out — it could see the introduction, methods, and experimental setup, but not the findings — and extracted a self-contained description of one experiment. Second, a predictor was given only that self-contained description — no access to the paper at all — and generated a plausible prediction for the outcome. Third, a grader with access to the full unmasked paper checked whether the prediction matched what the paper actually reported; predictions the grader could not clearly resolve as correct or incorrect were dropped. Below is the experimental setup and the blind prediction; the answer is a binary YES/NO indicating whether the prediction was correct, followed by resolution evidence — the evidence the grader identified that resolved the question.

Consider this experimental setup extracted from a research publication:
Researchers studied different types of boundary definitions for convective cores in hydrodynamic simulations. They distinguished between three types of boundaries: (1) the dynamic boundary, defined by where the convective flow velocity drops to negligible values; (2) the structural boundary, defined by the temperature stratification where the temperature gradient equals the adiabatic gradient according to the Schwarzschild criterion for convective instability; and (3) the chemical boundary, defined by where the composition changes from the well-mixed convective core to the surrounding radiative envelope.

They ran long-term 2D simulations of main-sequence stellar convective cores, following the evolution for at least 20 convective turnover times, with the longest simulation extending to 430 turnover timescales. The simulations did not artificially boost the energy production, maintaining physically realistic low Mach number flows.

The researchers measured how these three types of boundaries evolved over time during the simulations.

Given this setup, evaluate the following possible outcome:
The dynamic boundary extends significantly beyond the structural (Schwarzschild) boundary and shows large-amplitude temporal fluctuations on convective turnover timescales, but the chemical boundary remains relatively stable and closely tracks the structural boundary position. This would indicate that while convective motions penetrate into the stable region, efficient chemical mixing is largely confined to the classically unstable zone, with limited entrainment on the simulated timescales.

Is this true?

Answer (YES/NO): NO